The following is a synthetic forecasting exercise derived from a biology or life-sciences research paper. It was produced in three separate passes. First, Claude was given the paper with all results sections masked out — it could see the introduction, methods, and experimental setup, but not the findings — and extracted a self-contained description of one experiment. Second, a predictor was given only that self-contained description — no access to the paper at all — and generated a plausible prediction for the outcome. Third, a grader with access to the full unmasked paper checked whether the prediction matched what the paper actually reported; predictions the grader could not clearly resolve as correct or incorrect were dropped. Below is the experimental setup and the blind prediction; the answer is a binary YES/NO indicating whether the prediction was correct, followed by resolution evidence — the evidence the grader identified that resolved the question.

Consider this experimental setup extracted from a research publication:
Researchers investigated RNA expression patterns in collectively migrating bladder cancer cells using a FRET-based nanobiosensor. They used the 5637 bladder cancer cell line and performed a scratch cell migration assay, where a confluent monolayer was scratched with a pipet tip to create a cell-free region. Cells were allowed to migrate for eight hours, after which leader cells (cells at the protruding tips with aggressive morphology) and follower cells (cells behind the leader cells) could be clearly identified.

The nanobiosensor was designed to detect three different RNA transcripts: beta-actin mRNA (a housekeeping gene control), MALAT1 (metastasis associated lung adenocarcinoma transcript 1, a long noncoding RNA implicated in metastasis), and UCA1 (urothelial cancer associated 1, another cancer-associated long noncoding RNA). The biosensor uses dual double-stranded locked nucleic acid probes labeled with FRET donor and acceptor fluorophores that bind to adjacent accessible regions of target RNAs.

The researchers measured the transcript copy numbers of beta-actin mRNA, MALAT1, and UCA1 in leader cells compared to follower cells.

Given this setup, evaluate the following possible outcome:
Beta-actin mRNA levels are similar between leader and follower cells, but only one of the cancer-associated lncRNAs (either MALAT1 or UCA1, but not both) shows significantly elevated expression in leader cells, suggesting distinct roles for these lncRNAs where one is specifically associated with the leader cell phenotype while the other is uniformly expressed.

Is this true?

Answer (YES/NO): YES